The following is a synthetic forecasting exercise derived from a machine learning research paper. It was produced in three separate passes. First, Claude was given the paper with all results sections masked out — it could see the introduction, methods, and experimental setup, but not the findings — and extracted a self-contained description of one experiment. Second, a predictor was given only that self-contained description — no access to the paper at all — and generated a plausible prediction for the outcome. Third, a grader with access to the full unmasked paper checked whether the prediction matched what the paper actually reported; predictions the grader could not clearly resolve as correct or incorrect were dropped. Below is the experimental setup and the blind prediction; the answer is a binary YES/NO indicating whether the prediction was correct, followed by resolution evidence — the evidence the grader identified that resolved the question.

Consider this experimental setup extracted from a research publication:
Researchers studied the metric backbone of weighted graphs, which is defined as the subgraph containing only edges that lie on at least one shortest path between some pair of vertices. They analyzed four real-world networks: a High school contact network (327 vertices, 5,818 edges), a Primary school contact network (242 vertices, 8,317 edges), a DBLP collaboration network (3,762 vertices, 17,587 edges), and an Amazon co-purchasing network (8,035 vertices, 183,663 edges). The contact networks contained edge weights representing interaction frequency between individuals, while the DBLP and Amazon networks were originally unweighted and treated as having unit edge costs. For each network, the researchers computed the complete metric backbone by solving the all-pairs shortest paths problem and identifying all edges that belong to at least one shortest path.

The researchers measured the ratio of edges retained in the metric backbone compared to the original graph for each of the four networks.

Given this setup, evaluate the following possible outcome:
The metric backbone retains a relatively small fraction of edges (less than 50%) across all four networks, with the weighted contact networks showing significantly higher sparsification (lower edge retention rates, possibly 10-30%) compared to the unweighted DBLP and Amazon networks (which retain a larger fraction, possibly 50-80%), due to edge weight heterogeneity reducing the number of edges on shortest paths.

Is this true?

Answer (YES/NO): NO